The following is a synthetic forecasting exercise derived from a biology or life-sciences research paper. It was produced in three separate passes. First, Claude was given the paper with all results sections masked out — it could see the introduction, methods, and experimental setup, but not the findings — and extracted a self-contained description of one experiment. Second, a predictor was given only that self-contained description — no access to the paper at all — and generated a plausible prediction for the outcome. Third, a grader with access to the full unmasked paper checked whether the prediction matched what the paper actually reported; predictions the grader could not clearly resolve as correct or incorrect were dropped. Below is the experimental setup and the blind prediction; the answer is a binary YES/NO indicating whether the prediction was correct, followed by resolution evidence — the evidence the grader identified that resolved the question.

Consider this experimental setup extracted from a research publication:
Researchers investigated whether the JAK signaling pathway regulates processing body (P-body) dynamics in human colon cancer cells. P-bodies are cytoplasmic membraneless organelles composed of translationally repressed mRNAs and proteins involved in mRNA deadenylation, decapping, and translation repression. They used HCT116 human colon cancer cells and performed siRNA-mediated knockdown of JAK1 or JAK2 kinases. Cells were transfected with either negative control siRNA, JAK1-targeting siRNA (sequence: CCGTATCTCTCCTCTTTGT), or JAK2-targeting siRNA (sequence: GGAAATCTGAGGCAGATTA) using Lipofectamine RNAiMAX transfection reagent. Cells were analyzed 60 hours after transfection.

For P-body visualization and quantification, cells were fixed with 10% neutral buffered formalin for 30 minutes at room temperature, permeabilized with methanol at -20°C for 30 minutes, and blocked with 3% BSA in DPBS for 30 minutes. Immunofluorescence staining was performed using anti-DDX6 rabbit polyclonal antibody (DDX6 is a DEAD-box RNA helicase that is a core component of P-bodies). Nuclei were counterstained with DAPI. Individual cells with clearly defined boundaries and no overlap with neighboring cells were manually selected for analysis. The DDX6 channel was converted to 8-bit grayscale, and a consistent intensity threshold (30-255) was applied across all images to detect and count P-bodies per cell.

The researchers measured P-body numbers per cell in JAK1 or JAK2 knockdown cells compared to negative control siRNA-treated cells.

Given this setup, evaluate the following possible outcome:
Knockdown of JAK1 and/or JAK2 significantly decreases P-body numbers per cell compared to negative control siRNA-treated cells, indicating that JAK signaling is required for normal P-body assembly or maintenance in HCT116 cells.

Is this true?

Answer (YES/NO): NO